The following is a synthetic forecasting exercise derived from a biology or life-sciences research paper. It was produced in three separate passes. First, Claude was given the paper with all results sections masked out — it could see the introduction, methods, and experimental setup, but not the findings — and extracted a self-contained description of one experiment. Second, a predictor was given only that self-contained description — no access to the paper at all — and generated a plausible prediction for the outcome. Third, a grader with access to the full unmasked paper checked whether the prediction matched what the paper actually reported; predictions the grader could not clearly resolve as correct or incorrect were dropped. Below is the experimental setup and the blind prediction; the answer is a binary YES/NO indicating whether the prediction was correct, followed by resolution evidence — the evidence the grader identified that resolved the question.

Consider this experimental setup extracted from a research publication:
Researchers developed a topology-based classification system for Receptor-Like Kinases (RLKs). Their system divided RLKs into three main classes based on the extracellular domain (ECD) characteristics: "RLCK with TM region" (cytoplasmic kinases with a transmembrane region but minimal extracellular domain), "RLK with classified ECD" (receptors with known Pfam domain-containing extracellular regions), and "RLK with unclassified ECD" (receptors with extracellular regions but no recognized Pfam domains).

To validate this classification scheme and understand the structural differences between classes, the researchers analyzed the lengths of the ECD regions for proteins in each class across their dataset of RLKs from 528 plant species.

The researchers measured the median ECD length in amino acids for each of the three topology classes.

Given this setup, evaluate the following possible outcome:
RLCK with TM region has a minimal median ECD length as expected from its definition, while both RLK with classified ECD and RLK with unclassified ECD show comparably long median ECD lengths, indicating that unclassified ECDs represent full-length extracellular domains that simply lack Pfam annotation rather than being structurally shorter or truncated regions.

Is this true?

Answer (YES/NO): NO